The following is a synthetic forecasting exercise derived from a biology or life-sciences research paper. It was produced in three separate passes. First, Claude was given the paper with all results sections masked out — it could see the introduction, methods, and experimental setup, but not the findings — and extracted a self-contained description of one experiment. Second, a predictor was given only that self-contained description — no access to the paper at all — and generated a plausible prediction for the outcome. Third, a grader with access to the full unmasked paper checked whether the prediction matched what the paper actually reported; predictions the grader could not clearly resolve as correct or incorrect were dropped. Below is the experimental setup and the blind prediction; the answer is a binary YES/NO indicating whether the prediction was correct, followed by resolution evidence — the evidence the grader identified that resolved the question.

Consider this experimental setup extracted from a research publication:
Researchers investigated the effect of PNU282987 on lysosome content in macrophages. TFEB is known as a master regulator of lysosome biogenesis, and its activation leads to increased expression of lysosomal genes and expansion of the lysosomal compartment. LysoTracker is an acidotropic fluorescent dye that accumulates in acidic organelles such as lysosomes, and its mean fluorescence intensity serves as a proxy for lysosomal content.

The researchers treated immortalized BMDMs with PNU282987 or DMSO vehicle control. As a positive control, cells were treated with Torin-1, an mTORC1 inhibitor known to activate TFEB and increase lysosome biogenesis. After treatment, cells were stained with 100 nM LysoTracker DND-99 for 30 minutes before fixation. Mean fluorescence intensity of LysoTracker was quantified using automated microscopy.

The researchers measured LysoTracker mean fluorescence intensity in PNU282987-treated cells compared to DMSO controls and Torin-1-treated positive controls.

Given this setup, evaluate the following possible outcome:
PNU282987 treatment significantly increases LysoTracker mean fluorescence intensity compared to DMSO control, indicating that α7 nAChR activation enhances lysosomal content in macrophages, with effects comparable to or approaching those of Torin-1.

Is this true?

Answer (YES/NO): NO